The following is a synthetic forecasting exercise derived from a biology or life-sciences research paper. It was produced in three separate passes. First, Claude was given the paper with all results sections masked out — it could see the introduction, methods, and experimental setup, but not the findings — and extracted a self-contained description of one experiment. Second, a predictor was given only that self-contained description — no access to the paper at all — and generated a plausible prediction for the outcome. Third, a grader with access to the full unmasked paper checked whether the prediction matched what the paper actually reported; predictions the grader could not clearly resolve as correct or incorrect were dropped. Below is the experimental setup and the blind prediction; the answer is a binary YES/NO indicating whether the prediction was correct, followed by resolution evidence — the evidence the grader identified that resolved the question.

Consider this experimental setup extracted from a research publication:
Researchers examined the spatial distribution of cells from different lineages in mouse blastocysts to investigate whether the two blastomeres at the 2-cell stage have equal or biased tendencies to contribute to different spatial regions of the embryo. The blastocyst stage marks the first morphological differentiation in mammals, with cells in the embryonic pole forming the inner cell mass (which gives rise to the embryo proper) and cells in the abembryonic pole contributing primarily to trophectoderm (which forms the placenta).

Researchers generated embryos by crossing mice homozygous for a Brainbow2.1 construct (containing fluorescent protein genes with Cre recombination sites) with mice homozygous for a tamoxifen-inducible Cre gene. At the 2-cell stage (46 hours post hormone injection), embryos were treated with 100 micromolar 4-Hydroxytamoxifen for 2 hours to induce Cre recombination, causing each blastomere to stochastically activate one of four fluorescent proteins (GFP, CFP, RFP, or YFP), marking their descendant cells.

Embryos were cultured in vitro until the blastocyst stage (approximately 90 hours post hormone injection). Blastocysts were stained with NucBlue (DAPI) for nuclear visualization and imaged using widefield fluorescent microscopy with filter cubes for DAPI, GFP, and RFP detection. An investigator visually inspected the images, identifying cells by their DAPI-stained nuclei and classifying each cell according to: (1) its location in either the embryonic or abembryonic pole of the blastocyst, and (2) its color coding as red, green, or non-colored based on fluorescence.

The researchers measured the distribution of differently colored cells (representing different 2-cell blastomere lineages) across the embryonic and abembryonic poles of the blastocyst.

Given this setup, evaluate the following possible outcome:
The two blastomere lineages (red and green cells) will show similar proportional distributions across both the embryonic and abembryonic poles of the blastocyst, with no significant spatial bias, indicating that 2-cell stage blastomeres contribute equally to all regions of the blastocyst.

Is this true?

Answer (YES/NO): NO